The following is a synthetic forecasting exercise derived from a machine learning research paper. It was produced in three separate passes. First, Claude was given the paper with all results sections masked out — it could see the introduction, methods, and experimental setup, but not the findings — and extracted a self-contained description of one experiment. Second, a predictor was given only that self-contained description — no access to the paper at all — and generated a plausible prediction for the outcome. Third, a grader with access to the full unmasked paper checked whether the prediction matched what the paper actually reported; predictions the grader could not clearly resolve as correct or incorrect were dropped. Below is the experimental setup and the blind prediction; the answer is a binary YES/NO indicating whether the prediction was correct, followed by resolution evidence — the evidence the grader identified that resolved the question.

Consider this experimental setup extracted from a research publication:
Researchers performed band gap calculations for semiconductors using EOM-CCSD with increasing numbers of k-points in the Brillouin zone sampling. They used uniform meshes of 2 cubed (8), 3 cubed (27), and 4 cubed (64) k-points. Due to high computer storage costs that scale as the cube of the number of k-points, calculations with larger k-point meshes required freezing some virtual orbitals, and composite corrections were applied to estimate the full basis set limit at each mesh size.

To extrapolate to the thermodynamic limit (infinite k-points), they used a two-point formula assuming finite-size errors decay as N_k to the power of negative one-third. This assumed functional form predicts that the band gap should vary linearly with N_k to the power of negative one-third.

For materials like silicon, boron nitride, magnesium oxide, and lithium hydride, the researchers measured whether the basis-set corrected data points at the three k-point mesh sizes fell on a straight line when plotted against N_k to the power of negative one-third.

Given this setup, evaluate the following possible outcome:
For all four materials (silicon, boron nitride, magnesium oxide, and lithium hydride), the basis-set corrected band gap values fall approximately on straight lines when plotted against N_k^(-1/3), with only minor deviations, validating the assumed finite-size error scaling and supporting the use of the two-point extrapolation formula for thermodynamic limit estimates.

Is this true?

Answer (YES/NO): NO